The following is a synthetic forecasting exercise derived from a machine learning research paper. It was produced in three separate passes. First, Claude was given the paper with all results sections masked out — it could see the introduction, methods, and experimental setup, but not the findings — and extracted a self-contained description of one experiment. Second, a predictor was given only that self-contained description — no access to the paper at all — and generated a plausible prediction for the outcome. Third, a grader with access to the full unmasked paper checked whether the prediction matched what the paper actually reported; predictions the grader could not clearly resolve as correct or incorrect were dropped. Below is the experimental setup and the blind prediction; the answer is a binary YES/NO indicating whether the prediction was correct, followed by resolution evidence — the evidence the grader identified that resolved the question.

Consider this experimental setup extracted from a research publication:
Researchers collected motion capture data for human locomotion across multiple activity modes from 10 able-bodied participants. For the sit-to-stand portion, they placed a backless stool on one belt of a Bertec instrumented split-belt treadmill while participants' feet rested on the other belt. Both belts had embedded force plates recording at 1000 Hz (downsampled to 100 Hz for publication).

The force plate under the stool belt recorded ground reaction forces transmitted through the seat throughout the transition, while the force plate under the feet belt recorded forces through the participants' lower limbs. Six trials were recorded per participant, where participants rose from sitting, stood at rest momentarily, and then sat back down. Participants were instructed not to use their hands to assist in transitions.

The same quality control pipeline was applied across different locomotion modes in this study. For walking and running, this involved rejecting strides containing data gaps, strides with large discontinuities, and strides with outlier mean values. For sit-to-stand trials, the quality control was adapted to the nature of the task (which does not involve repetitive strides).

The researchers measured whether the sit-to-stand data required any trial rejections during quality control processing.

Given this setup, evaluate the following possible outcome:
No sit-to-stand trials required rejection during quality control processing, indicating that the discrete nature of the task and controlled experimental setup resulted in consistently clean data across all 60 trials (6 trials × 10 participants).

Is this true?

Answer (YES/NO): YES